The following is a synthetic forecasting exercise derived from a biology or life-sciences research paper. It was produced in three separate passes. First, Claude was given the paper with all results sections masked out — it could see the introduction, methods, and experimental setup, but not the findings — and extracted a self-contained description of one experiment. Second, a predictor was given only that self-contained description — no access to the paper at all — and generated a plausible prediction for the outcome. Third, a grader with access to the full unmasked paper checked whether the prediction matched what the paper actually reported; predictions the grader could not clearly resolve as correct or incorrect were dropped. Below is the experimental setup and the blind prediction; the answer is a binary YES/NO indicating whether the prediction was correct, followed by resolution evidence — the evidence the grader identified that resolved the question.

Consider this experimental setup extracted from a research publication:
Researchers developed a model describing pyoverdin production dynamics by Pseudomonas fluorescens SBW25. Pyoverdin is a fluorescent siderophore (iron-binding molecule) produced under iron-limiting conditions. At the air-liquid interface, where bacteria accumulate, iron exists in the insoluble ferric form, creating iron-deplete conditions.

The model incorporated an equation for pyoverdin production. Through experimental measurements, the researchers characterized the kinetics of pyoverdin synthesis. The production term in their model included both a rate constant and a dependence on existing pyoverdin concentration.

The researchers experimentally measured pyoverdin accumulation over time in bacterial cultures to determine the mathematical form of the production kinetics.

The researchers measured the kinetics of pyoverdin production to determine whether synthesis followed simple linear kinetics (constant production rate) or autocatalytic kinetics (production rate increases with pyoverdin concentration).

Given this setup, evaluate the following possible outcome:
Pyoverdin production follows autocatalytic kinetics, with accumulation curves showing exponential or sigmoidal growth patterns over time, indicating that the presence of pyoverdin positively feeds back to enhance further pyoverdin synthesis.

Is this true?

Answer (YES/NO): YES